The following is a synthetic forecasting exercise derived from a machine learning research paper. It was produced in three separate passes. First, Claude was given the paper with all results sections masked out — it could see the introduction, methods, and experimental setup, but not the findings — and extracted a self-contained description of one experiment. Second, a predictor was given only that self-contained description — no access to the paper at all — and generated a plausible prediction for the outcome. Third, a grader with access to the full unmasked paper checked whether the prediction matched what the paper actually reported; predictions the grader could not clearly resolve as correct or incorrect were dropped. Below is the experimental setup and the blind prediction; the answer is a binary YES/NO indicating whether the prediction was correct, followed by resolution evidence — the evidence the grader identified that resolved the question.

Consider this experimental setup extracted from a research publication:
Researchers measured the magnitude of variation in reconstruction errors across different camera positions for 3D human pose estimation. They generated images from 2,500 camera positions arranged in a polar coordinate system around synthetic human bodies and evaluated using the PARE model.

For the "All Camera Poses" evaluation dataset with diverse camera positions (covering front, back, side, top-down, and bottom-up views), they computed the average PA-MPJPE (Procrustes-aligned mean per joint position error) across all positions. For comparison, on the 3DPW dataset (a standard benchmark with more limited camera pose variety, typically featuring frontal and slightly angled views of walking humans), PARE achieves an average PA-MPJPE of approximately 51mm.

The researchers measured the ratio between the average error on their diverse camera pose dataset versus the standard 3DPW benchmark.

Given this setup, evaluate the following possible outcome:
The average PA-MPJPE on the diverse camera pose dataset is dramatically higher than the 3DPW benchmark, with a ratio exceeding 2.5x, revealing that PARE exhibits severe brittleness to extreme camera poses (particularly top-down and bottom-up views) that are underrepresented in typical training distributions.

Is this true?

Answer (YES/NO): NO